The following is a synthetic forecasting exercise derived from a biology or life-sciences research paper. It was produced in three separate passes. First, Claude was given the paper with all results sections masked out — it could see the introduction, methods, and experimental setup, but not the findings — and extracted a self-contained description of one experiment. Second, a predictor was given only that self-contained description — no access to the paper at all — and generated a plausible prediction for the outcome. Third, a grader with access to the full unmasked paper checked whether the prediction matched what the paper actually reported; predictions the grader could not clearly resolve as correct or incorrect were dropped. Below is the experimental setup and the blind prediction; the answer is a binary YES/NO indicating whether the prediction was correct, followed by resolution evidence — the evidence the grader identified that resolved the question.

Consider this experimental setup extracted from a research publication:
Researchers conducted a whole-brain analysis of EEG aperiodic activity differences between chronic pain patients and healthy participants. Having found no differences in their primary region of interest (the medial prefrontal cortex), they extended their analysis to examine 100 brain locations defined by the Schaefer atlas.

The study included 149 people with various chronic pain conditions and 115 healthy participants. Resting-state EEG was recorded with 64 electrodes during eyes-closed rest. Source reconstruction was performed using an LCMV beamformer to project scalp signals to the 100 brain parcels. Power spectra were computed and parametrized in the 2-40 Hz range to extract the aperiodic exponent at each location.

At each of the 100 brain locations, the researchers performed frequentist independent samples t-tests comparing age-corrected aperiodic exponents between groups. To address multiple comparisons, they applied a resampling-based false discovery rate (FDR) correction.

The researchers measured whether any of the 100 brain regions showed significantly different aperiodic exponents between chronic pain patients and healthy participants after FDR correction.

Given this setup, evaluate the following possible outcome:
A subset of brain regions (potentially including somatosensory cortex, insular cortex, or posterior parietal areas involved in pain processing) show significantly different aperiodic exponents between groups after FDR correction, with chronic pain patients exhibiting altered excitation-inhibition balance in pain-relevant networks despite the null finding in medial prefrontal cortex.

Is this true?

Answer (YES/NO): NO